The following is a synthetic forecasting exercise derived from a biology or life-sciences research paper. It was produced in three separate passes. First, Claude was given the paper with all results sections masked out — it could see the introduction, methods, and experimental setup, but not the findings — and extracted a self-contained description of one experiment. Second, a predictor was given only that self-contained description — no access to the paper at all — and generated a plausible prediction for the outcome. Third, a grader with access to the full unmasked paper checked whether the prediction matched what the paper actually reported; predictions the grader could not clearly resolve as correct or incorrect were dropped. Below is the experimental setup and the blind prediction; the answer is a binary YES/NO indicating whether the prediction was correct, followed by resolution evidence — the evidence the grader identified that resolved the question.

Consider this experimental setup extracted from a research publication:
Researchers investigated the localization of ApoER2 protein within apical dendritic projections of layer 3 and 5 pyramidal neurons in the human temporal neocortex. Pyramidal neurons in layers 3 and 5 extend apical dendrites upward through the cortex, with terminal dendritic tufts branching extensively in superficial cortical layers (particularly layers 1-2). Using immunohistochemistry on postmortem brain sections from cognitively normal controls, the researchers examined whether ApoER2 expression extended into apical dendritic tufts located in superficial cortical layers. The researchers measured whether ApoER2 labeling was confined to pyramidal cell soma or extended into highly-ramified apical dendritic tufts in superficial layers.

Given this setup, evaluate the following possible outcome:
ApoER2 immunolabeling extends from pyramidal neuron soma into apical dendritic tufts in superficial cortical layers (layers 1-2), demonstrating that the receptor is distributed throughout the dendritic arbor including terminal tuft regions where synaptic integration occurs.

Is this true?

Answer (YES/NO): YES